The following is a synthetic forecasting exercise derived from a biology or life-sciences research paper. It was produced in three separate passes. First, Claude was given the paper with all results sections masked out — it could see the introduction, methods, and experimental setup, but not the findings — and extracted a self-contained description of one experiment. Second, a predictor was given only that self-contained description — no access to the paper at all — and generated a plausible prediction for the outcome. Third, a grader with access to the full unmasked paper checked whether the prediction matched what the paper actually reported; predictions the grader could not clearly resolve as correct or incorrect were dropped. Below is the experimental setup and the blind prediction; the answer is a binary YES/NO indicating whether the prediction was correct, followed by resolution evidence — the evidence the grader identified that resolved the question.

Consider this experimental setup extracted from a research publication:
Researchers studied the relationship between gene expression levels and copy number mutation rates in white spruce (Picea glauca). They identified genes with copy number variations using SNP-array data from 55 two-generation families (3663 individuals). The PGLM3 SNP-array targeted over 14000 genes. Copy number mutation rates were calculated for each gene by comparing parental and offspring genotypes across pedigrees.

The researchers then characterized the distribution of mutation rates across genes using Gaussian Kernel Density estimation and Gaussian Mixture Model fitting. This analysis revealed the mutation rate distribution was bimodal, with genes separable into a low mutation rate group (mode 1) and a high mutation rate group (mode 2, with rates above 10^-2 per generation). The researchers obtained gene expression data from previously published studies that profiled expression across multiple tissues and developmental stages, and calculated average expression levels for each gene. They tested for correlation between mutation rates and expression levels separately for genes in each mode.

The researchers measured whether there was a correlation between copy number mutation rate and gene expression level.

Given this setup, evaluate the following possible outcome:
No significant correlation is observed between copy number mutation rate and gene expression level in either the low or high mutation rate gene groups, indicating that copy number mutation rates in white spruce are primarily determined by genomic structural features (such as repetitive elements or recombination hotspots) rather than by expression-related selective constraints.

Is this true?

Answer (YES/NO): NO